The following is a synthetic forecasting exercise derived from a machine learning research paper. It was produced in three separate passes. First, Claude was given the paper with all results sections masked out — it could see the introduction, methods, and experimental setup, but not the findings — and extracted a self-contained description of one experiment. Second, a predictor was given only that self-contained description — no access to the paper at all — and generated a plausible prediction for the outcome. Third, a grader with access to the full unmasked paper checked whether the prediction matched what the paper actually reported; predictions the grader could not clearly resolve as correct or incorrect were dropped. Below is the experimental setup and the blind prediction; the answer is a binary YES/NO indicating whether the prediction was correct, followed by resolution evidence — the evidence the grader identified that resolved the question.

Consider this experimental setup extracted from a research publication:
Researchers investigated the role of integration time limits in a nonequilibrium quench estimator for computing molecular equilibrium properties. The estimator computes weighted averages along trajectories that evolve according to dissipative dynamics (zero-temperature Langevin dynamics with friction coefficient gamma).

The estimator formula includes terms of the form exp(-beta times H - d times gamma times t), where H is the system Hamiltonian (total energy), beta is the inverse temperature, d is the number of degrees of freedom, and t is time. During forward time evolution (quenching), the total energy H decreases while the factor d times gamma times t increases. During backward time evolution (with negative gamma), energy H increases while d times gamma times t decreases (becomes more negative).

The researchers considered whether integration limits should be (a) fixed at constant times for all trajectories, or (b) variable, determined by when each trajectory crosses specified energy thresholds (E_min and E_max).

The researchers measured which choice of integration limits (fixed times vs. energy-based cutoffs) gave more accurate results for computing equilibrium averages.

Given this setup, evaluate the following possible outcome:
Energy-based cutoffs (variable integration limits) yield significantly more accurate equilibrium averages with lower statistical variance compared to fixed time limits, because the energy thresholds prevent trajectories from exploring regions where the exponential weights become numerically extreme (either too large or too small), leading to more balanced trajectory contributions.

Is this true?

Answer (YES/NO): NO